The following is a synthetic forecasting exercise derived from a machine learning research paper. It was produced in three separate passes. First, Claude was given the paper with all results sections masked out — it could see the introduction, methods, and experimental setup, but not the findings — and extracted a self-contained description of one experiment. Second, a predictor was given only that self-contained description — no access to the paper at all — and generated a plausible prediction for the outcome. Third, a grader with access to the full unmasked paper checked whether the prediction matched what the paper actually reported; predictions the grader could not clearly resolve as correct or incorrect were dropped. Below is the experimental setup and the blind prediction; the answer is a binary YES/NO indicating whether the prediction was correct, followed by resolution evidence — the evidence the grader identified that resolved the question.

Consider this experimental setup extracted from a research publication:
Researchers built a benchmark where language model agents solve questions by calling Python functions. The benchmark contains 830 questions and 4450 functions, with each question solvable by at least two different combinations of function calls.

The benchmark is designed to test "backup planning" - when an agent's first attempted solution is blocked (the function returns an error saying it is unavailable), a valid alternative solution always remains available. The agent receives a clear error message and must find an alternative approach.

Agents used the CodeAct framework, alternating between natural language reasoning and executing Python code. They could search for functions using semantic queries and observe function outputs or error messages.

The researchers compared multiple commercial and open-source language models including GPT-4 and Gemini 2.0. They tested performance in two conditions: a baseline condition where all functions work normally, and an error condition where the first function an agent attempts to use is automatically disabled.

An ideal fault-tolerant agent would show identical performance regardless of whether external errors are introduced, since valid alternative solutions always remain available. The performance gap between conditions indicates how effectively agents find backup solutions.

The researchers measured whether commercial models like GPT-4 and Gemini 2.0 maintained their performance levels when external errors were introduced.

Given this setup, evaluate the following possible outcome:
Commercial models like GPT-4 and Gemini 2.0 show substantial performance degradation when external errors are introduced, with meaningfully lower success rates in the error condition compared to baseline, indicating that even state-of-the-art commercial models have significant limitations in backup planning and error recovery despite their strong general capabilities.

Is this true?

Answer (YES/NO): YES